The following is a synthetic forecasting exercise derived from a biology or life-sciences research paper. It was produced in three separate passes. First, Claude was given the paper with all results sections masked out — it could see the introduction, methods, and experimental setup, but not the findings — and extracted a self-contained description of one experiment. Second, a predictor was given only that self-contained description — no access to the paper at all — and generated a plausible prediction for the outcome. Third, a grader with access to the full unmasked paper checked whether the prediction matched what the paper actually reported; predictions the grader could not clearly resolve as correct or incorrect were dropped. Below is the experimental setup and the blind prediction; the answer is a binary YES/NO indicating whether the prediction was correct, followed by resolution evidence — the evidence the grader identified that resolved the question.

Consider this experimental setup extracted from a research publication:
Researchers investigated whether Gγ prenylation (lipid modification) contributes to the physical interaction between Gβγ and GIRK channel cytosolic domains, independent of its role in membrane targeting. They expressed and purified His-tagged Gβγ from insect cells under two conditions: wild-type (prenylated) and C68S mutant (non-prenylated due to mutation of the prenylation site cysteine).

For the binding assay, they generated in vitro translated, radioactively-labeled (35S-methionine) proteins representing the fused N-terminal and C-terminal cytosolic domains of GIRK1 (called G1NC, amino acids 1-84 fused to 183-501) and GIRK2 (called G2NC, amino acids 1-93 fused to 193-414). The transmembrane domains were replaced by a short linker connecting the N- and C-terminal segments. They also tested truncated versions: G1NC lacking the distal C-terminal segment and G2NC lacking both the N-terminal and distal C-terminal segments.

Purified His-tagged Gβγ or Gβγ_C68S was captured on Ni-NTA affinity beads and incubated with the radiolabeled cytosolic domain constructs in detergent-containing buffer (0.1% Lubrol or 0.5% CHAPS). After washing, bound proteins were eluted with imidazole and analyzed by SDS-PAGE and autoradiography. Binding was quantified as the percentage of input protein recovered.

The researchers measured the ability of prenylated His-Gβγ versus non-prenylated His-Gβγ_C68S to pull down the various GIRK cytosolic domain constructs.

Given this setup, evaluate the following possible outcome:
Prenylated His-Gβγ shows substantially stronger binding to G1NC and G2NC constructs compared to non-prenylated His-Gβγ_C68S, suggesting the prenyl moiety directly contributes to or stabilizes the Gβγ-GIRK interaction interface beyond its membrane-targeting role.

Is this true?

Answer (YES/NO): YES